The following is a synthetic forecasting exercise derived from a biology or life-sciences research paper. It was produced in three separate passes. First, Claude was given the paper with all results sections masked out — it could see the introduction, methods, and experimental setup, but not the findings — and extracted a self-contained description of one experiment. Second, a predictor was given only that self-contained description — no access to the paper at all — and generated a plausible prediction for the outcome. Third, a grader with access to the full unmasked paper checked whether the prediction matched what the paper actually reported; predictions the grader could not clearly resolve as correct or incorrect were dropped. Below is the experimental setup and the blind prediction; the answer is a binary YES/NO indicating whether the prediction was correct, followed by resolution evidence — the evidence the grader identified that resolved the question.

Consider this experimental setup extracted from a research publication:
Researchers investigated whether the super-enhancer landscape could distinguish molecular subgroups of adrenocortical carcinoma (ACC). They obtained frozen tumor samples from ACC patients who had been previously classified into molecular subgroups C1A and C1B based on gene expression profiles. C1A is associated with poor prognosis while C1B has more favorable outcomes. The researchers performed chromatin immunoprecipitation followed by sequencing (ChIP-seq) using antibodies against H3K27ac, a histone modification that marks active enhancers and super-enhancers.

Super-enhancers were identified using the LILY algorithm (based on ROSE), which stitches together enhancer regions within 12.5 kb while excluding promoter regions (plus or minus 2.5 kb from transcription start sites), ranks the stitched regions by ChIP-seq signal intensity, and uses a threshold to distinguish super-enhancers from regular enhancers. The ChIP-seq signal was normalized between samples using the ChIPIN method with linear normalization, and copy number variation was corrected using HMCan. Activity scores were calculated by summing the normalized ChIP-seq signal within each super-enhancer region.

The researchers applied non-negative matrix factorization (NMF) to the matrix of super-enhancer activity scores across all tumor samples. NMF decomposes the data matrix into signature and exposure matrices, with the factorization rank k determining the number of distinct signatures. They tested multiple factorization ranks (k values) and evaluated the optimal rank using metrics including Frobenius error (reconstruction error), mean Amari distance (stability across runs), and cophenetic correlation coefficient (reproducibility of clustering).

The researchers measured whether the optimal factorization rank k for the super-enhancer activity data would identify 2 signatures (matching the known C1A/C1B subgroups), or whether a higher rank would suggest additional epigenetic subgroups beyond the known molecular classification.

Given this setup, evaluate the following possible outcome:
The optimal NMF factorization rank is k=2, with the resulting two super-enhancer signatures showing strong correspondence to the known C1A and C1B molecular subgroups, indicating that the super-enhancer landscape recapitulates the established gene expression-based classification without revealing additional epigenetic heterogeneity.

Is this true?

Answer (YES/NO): YES